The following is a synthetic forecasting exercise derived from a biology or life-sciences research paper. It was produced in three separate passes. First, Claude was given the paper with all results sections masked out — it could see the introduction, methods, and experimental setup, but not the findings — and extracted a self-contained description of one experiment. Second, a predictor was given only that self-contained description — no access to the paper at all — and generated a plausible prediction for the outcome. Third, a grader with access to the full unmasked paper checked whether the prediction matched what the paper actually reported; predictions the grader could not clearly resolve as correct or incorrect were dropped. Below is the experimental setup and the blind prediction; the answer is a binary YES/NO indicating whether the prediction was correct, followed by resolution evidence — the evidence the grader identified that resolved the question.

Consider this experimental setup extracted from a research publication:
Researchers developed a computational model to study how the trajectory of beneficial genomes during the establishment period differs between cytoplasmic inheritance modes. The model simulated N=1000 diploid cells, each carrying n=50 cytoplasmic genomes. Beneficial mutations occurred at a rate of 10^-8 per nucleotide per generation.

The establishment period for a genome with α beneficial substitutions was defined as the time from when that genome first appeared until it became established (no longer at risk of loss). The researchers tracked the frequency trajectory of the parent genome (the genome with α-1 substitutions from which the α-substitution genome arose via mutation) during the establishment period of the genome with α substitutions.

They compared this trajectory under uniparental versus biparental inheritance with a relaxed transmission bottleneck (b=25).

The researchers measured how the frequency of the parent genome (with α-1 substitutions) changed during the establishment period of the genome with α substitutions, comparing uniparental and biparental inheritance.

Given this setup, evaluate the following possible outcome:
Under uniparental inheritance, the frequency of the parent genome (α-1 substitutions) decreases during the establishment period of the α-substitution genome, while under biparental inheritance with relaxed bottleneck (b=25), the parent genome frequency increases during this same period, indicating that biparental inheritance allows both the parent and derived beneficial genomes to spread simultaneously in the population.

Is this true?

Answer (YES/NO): NO